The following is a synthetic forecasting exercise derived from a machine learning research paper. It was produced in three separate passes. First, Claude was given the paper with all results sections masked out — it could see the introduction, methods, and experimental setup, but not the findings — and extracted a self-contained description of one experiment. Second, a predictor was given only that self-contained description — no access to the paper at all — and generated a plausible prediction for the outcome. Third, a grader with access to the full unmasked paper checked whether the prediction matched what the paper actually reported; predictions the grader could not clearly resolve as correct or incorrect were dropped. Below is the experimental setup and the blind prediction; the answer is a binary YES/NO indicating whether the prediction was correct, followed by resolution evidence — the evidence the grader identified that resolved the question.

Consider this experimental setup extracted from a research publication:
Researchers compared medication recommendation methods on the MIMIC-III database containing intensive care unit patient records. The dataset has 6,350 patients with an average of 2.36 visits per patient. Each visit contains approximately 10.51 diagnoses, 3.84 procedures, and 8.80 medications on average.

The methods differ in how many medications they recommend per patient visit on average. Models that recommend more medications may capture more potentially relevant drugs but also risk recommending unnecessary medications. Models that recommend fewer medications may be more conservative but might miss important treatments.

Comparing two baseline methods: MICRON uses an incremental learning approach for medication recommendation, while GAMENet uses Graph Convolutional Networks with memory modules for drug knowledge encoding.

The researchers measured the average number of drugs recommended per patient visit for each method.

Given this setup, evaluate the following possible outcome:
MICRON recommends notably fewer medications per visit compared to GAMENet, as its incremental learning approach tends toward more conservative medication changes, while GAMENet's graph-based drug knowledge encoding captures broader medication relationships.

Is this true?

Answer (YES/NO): YES